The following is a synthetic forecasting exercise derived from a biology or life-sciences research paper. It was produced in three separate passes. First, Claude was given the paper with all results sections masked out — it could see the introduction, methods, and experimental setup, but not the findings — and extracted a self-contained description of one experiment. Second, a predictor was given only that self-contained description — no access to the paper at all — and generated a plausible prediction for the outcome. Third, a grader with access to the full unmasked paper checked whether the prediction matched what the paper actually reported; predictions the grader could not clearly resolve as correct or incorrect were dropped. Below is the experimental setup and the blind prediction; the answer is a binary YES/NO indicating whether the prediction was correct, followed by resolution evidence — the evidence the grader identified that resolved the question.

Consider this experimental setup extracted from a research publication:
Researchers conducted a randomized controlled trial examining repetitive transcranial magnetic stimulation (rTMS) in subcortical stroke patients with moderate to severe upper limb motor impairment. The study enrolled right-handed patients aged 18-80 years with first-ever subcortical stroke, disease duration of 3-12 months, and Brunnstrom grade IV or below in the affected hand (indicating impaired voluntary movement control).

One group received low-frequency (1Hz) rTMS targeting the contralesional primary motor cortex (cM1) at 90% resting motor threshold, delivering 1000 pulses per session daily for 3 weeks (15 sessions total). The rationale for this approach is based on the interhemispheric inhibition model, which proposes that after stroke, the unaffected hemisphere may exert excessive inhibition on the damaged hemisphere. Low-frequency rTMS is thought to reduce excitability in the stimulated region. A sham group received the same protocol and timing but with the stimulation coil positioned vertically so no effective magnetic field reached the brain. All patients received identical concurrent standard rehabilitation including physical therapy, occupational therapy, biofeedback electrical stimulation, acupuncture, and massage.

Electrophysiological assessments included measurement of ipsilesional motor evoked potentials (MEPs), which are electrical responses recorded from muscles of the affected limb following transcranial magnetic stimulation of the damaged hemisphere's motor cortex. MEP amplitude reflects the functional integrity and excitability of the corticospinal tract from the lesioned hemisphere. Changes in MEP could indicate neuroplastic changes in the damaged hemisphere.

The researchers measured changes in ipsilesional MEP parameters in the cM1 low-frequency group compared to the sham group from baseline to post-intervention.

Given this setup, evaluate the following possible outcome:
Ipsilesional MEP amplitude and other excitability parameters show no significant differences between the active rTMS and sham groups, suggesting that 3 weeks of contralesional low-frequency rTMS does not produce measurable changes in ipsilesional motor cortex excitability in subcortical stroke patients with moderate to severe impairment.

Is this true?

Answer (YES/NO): YES